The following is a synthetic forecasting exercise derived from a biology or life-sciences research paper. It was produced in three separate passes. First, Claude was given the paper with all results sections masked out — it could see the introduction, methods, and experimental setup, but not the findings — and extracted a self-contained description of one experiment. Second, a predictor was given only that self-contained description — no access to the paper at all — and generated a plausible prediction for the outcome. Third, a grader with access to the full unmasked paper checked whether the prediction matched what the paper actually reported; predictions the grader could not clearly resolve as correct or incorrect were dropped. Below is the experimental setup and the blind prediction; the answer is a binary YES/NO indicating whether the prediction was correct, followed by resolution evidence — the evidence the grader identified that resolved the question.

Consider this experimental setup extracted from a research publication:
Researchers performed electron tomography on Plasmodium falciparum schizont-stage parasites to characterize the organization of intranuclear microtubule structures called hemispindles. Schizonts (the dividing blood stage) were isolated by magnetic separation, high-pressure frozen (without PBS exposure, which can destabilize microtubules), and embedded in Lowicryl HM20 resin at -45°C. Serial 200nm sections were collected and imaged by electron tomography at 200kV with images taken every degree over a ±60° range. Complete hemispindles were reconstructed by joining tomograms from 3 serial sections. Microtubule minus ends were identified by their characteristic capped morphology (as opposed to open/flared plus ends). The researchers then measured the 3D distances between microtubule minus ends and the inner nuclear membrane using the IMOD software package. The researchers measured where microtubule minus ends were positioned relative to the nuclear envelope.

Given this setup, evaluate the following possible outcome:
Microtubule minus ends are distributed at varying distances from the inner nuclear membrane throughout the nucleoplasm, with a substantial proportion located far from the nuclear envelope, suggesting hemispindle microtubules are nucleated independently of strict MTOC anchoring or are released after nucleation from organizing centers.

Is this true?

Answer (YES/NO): NO